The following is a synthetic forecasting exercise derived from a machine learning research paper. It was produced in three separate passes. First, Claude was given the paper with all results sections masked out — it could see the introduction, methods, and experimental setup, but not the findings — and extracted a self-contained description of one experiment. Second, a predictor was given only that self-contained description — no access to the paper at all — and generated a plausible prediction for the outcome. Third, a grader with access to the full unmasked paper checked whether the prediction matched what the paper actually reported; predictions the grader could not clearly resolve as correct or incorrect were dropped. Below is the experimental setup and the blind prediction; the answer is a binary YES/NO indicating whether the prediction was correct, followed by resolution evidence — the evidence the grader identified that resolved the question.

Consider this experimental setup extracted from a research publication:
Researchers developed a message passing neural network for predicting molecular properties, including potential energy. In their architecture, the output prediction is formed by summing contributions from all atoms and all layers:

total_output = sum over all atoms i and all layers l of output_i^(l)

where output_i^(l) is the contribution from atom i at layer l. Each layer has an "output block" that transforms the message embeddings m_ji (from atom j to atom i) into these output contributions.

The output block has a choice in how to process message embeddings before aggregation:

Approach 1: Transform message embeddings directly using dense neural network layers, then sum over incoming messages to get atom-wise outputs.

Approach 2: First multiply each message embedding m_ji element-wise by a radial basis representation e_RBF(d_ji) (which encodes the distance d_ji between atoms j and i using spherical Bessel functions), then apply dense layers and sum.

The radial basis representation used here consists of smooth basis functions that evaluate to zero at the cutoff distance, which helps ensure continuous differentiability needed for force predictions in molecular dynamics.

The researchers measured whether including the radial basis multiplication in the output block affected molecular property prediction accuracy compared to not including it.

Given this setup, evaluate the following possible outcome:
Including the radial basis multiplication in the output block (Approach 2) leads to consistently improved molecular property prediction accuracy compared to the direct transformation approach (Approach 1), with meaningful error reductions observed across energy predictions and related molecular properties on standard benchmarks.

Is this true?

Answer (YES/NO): NO